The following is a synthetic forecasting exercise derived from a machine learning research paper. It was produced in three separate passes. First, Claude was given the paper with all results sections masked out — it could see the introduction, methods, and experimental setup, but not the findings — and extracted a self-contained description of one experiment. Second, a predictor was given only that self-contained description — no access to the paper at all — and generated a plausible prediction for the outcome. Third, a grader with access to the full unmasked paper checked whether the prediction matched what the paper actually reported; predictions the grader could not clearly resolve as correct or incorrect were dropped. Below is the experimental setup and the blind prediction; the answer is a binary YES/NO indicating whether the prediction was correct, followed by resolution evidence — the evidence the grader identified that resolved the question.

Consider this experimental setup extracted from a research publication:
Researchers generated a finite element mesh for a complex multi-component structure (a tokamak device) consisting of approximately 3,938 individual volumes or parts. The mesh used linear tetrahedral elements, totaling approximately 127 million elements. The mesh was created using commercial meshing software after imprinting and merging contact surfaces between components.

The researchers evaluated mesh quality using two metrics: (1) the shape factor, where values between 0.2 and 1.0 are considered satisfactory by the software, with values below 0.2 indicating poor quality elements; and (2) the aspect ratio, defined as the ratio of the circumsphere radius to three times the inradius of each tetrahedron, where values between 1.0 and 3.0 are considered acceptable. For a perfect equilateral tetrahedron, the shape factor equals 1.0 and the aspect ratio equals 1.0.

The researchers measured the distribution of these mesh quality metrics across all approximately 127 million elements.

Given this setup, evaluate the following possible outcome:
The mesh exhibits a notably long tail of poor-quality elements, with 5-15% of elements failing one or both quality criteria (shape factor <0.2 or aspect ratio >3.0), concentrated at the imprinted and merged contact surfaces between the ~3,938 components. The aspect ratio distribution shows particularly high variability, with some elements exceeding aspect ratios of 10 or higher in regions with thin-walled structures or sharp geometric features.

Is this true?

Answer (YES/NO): NO